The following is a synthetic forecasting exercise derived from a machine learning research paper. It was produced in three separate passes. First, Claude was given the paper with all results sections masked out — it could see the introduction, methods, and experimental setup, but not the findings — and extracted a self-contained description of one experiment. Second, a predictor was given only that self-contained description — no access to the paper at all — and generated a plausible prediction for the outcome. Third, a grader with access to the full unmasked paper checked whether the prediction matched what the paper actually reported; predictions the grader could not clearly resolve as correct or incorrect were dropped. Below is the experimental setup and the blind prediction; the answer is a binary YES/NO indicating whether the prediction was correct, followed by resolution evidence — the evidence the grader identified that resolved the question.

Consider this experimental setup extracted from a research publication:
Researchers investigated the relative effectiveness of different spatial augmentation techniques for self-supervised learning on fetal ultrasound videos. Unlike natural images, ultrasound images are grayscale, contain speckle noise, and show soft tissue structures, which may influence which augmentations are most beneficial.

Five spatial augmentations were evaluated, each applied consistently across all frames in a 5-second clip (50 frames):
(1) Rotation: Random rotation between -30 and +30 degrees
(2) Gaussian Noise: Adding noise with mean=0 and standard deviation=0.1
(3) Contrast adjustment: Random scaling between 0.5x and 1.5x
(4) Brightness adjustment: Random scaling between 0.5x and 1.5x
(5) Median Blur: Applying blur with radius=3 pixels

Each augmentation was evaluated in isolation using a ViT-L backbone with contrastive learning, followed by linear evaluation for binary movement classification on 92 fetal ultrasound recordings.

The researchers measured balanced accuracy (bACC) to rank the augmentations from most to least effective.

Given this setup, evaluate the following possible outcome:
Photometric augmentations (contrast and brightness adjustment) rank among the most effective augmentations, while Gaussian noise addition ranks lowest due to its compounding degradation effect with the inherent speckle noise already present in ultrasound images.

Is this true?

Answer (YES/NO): NO